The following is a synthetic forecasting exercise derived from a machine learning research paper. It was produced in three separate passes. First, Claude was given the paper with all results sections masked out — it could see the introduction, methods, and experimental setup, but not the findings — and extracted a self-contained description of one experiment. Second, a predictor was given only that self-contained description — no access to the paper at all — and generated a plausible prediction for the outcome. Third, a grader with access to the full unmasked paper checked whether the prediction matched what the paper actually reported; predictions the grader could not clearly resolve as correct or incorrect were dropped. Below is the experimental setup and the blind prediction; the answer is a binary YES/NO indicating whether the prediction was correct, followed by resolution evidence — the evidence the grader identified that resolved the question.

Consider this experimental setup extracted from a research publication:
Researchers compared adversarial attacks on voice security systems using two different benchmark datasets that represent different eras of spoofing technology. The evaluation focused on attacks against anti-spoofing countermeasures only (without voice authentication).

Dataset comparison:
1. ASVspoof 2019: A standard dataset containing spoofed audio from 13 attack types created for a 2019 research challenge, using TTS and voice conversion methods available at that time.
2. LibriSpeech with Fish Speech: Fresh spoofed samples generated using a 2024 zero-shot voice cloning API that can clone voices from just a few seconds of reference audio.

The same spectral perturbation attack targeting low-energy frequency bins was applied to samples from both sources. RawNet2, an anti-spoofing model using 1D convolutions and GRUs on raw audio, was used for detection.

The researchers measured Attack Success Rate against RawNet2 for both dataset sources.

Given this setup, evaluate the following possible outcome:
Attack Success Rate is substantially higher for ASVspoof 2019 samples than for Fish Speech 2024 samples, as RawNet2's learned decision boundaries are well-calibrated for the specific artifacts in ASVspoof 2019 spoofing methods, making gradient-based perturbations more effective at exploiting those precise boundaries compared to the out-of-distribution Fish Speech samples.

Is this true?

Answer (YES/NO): NO